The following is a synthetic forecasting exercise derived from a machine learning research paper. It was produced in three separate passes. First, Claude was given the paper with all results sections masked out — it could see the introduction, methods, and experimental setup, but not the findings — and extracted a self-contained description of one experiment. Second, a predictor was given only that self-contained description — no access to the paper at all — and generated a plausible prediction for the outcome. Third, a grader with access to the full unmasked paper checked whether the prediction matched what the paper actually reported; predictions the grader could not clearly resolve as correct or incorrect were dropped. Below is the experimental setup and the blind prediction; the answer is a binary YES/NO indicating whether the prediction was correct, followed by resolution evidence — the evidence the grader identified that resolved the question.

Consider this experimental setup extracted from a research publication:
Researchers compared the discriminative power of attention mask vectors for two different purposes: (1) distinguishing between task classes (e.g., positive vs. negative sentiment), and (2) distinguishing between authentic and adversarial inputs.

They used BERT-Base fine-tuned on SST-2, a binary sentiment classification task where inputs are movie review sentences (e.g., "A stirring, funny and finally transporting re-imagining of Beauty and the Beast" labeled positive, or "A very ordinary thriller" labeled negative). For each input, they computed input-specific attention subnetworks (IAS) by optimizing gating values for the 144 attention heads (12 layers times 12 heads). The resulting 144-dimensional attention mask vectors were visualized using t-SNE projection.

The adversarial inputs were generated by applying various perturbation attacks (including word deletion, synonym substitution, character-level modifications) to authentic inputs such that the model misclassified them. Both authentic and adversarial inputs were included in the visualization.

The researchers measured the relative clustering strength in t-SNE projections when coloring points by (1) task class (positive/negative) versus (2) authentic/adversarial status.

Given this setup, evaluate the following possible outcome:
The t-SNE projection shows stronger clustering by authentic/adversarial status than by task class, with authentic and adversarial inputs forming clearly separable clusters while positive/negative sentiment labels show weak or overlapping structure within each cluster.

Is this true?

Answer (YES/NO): NO